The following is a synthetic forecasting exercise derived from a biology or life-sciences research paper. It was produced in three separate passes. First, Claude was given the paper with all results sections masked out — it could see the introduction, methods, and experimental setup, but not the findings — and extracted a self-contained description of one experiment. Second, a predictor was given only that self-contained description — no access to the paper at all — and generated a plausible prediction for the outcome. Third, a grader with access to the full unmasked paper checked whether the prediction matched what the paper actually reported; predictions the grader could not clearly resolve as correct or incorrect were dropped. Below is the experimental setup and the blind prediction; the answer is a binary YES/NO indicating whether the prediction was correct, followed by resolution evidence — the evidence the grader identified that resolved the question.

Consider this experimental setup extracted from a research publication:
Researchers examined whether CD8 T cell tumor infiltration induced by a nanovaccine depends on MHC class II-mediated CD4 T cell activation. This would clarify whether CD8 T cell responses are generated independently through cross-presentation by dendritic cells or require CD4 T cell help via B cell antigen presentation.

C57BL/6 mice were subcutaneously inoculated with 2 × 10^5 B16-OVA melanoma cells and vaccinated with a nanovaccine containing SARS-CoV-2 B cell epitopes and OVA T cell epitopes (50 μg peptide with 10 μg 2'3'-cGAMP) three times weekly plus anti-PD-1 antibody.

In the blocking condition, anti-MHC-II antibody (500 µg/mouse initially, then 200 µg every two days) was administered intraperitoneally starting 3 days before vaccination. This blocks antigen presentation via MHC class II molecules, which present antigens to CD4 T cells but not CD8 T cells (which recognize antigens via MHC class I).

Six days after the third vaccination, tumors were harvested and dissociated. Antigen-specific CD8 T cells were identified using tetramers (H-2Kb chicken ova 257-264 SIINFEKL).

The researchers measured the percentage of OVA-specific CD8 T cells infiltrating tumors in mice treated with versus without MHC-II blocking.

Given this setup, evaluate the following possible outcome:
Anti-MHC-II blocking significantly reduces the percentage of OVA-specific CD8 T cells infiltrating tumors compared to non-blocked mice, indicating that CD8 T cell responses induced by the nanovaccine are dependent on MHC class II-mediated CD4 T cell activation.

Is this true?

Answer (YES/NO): YES